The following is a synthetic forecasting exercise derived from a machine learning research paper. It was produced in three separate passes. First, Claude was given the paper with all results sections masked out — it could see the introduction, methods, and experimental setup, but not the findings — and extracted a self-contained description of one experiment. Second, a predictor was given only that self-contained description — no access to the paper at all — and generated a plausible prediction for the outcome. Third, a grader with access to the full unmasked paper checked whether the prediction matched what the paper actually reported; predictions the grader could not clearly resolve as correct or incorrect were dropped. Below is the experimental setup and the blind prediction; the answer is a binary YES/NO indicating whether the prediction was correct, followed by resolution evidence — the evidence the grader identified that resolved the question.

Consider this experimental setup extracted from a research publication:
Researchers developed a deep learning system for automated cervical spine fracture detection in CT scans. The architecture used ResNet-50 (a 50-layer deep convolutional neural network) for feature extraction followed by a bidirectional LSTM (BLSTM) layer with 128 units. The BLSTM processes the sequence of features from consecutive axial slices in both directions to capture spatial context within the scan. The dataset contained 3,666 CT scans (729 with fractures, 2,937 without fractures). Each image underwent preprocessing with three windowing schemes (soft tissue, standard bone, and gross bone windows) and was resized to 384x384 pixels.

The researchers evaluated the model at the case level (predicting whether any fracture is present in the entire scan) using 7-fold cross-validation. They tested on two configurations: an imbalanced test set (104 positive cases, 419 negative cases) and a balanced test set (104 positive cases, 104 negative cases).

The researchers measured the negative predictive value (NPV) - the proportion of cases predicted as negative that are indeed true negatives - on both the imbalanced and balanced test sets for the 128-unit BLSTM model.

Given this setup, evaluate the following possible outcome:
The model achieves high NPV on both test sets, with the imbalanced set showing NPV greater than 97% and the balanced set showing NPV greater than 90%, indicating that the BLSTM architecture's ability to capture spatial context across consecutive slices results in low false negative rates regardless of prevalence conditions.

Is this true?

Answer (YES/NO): NO